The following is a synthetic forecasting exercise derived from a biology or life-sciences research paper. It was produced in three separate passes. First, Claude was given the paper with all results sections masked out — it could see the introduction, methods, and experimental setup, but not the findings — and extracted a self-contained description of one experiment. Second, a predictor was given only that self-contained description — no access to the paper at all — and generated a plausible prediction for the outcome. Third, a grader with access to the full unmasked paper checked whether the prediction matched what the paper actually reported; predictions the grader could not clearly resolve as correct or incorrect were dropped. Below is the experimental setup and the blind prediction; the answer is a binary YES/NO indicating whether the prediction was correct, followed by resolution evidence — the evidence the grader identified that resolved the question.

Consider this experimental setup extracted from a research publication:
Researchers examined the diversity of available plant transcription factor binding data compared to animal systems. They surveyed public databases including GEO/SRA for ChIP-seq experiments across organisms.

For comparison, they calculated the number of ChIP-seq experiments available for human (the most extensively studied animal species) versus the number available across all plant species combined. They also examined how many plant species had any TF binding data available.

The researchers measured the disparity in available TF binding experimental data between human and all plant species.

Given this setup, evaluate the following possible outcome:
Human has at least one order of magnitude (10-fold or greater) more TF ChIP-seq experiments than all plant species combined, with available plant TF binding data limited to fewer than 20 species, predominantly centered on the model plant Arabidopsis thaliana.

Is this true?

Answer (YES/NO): YES